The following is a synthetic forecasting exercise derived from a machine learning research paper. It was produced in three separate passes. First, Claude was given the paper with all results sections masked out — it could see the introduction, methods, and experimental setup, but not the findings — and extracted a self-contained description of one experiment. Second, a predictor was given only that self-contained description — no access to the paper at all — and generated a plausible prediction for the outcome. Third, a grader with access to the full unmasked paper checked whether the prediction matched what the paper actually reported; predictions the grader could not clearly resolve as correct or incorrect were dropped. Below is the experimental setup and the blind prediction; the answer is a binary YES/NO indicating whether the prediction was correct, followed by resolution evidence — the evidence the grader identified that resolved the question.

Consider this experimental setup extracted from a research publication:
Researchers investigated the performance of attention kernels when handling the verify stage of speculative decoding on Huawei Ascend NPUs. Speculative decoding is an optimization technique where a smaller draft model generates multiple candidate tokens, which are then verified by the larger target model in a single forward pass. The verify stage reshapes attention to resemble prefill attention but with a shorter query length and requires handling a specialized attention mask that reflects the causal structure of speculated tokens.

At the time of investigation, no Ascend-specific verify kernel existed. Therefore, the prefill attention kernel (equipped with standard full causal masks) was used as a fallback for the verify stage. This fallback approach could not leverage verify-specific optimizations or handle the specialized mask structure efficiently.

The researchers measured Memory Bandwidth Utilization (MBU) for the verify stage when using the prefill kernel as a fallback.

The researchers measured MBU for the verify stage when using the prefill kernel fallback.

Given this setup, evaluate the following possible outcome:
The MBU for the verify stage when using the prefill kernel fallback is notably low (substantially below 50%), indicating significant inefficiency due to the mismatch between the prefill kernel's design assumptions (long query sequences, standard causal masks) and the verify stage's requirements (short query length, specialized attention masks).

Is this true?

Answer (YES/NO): YES